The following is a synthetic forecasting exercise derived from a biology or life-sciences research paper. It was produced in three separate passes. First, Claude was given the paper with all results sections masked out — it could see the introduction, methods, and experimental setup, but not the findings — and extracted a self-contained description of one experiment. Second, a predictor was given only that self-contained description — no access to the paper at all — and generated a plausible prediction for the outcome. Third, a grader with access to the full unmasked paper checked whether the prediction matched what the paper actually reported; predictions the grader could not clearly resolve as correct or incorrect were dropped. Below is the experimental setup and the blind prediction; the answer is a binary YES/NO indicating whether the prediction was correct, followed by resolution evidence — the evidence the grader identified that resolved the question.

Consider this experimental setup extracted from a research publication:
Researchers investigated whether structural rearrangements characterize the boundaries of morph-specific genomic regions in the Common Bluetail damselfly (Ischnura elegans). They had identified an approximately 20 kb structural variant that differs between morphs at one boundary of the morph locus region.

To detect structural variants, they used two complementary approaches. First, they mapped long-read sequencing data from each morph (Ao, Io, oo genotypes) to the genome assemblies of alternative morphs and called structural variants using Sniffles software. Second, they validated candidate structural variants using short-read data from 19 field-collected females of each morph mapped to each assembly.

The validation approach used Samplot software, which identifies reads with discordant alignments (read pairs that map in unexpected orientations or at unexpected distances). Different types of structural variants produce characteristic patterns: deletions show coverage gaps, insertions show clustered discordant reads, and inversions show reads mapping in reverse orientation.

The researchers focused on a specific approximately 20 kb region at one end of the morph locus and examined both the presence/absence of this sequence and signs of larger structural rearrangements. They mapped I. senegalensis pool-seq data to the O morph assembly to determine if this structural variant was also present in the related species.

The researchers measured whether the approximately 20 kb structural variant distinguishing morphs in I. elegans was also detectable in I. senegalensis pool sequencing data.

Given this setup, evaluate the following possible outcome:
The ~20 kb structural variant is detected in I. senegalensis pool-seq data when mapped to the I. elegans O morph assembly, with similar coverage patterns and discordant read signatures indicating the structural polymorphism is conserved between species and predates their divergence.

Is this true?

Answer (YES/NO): YES